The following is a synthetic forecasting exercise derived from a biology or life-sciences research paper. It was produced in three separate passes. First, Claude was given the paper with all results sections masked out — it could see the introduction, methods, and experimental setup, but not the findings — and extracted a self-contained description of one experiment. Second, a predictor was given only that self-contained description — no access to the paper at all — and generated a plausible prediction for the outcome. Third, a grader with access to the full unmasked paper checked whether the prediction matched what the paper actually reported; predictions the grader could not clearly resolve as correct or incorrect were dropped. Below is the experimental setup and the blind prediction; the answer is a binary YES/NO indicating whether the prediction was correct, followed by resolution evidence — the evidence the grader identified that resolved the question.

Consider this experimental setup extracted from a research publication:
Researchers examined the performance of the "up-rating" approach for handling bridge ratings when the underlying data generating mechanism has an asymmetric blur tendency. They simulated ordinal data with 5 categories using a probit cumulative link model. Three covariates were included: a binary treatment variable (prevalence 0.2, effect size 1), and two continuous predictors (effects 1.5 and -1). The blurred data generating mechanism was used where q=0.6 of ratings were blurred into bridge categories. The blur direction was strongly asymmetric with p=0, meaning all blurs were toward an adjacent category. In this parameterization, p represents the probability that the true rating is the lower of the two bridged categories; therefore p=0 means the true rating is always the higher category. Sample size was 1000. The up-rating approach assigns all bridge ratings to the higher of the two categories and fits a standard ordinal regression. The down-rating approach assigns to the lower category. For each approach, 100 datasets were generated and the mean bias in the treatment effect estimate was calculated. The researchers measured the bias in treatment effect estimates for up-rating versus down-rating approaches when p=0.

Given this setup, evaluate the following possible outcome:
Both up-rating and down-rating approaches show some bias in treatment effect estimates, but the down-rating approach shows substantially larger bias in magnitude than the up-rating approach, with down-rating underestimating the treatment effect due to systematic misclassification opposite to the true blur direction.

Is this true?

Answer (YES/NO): NO